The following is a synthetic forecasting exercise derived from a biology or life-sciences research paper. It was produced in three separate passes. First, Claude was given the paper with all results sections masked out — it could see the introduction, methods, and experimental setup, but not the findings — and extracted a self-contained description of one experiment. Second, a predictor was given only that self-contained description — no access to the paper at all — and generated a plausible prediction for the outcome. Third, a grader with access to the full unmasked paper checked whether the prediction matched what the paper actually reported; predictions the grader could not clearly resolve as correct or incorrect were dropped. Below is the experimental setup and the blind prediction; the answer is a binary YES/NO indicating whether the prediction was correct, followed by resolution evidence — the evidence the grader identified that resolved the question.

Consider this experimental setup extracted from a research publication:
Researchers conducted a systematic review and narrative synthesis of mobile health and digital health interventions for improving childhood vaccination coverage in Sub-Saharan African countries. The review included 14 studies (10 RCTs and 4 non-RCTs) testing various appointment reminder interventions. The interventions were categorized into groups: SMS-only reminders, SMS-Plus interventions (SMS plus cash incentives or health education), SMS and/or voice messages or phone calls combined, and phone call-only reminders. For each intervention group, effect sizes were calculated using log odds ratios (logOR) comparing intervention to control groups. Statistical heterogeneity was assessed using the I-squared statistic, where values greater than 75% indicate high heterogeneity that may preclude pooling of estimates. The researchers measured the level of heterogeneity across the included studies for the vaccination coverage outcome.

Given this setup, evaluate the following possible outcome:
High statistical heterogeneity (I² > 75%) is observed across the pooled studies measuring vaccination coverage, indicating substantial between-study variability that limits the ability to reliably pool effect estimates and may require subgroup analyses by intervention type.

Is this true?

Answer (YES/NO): YES